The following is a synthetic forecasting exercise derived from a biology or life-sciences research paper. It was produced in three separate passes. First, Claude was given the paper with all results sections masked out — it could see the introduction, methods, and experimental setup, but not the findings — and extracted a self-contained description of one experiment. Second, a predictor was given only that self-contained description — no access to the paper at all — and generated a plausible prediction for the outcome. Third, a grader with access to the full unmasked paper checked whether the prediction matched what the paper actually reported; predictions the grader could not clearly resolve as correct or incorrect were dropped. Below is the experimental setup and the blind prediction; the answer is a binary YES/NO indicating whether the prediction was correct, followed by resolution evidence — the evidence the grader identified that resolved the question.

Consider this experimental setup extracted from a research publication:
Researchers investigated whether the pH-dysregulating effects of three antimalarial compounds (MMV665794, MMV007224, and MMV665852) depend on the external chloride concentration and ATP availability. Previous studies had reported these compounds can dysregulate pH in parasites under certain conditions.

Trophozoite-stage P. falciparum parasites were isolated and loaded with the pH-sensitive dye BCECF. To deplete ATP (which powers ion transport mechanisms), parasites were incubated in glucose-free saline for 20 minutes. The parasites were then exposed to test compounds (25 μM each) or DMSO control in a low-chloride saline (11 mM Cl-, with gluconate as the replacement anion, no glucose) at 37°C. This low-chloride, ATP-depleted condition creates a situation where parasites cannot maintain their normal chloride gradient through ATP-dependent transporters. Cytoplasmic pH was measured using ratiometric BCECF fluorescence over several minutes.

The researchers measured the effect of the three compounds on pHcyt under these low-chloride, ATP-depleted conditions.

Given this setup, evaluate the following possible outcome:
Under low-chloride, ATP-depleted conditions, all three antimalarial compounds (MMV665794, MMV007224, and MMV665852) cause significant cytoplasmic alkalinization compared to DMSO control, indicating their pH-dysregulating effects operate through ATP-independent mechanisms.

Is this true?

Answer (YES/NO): NO